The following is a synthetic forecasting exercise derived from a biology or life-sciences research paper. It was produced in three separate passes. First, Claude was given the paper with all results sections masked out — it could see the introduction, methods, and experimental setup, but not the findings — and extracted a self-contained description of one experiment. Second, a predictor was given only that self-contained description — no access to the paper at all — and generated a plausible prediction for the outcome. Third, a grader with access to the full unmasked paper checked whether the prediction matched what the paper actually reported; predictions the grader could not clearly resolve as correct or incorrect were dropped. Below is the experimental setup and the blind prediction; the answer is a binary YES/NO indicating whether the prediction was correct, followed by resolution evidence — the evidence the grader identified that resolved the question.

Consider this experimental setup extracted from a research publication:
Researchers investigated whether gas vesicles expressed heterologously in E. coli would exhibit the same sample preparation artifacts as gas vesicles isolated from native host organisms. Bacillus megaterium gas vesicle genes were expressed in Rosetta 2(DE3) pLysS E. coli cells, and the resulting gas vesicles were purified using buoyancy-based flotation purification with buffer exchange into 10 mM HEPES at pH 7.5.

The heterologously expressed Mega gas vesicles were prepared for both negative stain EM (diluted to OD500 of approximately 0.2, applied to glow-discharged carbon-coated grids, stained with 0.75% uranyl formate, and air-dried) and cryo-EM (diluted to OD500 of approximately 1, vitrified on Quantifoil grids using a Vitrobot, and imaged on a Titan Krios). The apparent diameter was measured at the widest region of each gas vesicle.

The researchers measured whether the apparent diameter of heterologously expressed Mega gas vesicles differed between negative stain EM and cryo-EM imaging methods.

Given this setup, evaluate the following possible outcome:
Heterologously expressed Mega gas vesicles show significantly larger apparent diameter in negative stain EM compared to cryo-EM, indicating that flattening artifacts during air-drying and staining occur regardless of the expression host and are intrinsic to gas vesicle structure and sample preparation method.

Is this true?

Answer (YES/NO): YES